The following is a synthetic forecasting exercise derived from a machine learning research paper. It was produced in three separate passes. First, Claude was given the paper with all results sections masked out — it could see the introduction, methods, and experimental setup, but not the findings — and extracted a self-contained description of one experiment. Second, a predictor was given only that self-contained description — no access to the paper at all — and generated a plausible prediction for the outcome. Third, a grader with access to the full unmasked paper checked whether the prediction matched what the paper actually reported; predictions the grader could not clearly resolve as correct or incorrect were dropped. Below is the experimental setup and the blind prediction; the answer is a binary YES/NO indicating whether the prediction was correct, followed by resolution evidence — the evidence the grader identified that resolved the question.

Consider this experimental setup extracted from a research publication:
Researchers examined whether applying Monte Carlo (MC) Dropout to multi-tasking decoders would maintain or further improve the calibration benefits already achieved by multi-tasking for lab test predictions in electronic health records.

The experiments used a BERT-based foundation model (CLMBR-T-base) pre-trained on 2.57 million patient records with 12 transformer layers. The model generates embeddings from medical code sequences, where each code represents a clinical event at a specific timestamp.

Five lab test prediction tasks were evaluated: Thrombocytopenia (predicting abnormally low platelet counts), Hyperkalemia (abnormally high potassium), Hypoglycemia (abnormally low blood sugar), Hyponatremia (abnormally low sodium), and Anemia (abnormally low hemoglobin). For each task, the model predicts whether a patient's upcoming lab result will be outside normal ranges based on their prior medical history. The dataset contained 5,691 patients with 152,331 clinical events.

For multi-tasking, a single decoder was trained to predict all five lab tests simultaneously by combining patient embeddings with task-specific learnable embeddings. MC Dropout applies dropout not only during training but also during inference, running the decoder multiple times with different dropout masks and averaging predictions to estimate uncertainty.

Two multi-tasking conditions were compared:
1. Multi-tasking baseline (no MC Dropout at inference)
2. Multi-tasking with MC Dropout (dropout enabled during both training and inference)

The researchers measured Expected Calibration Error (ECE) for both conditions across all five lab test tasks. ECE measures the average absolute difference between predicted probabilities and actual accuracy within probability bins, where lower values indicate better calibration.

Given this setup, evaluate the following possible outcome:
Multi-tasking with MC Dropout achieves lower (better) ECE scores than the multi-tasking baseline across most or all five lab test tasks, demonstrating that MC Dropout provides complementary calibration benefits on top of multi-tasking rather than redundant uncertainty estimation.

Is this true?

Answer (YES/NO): NO